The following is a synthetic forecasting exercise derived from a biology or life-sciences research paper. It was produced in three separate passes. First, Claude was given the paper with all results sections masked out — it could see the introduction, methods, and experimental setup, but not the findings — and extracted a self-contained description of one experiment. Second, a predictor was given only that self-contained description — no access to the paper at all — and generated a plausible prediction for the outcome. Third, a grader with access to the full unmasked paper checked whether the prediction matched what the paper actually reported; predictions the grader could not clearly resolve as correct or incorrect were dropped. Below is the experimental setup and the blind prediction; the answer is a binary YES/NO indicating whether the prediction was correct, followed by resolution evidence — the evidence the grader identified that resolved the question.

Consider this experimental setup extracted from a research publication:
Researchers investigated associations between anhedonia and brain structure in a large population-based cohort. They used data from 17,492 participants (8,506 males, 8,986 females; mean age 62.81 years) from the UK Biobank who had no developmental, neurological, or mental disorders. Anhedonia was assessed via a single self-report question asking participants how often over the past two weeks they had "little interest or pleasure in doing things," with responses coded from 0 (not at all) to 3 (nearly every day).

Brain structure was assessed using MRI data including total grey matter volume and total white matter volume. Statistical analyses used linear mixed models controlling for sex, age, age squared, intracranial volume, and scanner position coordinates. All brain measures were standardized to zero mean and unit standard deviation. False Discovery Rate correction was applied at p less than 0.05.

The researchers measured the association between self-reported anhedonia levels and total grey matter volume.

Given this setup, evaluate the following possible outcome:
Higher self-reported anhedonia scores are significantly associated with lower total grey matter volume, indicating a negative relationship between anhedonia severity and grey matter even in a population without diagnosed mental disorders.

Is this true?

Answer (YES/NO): YES